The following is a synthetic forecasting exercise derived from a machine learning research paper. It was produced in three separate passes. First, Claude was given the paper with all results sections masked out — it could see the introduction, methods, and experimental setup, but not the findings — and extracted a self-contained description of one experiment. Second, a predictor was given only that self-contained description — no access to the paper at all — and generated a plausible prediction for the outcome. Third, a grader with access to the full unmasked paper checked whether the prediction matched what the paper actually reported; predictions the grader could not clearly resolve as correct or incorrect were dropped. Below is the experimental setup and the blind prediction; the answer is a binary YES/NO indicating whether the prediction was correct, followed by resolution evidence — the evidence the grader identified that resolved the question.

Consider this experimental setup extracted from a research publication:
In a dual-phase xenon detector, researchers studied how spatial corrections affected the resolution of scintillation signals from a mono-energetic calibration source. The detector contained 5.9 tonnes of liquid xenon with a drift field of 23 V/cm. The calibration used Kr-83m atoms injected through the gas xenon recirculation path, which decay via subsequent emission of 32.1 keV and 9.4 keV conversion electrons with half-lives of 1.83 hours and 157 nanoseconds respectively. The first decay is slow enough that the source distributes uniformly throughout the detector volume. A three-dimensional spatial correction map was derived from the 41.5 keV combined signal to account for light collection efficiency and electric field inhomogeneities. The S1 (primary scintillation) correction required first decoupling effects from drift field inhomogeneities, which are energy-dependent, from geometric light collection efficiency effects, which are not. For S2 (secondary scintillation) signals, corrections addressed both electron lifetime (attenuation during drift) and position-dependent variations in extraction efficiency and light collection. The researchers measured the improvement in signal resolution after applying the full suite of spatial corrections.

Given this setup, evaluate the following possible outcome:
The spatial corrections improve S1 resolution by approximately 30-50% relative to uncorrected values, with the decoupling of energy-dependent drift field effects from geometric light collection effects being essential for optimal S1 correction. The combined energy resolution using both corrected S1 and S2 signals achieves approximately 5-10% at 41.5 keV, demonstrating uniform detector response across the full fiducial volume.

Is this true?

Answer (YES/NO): NO